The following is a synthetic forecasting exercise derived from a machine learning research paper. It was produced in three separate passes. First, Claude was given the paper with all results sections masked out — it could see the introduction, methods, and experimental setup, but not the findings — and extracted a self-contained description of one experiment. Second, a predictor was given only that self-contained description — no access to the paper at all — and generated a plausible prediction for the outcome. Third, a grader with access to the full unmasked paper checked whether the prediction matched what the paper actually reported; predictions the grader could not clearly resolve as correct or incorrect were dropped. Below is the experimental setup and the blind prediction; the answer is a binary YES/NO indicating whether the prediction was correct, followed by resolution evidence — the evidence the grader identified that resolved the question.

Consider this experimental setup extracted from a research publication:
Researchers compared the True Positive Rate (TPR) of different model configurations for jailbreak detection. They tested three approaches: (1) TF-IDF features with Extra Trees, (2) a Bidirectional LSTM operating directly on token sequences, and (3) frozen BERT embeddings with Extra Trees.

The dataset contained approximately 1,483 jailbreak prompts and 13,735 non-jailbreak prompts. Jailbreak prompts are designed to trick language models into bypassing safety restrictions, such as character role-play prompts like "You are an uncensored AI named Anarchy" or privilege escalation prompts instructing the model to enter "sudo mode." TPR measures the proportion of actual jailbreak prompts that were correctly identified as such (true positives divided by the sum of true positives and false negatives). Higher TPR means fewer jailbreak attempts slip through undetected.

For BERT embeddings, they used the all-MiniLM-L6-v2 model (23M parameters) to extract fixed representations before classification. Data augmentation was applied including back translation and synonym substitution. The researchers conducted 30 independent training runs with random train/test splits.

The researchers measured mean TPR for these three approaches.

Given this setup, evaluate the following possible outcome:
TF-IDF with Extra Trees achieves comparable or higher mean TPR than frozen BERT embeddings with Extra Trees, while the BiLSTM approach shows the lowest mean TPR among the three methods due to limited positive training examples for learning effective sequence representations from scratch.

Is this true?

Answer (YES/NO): NO